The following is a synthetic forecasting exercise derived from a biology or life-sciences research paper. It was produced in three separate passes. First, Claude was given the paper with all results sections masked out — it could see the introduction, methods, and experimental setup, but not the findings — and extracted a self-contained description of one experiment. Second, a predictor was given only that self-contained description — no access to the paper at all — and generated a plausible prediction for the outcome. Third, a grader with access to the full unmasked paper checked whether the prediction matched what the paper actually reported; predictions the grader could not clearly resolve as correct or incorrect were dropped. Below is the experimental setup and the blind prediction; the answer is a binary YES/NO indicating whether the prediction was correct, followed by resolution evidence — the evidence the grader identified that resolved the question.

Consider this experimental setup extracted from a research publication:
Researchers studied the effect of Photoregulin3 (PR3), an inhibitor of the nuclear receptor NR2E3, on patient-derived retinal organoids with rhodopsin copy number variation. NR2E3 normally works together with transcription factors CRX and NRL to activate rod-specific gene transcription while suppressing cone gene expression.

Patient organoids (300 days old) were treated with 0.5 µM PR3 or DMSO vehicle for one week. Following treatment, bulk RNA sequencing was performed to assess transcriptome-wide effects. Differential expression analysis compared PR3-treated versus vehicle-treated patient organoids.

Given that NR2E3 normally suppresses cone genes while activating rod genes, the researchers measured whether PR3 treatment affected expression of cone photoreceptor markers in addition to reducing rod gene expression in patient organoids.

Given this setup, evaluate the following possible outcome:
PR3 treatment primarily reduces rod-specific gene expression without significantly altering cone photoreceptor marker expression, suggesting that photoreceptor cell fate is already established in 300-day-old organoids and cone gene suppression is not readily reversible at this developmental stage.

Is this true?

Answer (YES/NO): YES